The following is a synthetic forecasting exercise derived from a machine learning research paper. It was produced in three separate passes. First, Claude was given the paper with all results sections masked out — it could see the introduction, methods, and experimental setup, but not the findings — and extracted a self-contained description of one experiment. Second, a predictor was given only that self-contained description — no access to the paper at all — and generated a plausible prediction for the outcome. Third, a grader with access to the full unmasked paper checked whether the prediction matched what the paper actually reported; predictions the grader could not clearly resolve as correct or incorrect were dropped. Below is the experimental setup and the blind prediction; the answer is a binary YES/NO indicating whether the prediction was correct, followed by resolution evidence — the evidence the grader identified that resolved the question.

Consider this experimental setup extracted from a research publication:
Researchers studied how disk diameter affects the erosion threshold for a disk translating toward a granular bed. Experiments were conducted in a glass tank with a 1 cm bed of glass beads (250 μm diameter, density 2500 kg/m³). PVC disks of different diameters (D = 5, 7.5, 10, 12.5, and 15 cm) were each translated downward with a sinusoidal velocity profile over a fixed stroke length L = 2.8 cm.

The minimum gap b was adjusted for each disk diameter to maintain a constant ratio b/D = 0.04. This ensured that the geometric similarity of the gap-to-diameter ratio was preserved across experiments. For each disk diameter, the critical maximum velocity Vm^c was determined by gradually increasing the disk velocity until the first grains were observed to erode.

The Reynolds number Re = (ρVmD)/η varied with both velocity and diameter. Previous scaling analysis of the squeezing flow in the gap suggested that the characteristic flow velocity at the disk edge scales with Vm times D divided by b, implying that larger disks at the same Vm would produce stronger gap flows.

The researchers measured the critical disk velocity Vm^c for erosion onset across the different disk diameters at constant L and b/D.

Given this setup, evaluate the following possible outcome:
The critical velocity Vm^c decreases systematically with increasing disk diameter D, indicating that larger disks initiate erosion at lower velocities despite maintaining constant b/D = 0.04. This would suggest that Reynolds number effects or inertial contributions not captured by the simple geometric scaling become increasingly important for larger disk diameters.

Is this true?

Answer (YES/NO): NO